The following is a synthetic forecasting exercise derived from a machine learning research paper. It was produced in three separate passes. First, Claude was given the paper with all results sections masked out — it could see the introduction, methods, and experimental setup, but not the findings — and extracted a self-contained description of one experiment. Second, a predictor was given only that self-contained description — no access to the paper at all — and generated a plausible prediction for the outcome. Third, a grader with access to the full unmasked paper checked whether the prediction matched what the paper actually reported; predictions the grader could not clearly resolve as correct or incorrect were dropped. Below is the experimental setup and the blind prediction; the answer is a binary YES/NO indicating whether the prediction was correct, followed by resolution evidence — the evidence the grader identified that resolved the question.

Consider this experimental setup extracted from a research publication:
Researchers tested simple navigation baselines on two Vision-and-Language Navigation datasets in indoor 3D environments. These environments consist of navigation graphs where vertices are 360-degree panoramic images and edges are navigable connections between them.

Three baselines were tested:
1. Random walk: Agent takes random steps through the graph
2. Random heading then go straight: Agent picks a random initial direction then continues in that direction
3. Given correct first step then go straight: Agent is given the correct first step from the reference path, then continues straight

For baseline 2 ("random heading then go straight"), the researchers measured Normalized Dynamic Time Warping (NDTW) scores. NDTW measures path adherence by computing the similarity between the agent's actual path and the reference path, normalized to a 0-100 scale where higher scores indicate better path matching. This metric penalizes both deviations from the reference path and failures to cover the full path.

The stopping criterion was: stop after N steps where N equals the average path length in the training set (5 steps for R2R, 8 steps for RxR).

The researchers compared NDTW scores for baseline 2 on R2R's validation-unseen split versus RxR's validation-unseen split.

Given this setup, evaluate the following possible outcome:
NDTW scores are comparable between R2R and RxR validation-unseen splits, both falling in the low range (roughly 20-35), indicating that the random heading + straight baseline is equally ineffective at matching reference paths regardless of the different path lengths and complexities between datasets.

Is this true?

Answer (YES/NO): NO